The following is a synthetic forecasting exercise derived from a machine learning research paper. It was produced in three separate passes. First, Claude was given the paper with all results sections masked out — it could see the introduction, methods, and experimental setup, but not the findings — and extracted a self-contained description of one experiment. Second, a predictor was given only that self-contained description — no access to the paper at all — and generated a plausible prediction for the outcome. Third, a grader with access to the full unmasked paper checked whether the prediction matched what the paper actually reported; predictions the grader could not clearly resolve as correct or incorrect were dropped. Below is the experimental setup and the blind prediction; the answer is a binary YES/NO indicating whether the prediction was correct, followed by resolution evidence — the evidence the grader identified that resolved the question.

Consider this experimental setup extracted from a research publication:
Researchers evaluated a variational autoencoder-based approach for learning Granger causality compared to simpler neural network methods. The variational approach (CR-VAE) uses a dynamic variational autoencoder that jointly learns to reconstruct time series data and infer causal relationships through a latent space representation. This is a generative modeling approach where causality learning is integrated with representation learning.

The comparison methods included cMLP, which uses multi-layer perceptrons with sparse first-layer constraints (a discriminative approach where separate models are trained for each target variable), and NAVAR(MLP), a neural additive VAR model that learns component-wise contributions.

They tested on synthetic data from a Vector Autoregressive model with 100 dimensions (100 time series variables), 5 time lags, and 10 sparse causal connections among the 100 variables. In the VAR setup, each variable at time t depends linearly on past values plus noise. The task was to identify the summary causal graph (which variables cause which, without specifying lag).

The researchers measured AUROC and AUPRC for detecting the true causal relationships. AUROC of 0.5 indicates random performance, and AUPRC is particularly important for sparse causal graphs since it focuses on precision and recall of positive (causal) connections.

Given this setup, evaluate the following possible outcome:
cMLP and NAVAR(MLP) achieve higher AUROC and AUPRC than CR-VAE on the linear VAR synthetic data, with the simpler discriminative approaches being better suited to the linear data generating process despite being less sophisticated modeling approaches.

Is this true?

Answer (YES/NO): YES